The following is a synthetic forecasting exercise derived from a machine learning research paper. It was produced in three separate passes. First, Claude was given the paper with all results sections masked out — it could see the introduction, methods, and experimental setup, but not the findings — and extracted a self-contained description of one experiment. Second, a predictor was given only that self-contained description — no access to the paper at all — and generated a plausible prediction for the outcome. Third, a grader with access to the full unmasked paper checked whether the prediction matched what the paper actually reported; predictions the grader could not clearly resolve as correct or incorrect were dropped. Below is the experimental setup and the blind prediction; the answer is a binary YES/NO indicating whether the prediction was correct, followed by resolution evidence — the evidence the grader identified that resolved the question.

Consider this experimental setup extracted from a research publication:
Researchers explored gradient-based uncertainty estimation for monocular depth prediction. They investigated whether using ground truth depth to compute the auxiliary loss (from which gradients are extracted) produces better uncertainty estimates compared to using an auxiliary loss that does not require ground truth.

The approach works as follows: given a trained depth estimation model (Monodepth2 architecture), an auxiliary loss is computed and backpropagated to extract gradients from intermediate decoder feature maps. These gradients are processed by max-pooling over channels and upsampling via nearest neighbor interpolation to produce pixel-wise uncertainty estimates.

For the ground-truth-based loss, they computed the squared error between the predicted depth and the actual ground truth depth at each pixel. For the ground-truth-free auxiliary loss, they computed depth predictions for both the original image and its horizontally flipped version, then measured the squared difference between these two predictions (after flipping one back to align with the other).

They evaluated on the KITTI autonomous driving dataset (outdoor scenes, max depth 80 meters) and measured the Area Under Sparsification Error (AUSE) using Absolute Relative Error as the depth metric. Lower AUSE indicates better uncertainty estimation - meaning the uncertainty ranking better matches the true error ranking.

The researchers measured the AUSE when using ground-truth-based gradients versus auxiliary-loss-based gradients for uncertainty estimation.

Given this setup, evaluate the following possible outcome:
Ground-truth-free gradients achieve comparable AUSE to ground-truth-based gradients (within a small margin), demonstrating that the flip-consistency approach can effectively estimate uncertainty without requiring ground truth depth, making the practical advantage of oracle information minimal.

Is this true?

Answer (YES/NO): NO